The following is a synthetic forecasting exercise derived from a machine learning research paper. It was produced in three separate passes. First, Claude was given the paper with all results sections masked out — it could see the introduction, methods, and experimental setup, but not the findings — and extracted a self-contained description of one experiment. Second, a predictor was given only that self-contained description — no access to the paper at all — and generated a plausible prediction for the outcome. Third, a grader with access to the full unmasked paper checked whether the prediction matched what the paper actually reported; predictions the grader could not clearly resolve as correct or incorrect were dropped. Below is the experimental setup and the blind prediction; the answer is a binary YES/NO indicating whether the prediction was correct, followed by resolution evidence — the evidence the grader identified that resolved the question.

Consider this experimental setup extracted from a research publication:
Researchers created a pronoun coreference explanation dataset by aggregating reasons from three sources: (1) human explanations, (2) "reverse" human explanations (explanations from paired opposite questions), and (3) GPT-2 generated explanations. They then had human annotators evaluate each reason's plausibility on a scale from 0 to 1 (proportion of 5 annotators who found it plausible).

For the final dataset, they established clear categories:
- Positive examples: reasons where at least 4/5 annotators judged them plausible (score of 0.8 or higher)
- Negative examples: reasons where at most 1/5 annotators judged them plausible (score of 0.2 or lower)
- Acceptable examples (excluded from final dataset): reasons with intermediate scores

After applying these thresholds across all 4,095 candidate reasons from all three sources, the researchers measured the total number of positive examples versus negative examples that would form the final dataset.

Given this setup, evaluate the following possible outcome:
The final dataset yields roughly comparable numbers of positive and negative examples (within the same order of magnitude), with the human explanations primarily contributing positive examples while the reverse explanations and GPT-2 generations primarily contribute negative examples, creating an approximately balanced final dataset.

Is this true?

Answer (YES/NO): YES